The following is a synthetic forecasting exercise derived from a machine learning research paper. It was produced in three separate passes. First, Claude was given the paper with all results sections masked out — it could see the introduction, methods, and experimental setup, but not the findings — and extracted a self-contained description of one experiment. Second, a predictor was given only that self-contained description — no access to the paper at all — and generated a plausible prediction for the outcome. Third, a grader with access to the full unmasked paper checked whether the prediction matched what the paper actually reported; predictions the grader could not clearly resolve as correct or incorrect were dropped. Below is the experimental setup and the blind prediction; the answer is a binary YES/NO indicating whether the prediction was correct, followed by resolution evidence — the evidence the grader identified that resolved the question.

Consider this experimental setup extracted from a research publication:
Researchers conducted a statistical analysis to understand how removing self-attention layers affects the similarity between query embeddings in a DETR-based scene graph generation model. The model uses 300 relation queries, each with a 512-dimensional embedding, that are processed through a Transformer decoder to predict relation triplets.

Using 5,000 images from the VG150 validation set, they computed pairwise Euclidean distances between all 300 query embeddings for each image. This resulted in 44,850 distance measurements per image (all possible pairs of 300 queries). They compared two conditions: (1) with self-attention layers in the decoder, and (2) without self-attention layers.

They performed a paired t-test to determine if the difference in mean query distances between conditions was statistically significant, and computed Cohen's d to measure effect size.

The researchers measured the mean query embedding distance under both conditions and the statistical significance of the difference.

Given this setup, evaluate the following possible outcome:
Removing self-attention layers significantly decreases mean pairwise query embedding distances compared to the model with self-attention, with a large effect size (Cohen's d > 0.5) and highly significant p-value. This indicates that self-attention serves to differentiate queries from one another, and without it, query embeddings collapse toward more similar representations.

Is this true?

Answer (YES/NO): YES